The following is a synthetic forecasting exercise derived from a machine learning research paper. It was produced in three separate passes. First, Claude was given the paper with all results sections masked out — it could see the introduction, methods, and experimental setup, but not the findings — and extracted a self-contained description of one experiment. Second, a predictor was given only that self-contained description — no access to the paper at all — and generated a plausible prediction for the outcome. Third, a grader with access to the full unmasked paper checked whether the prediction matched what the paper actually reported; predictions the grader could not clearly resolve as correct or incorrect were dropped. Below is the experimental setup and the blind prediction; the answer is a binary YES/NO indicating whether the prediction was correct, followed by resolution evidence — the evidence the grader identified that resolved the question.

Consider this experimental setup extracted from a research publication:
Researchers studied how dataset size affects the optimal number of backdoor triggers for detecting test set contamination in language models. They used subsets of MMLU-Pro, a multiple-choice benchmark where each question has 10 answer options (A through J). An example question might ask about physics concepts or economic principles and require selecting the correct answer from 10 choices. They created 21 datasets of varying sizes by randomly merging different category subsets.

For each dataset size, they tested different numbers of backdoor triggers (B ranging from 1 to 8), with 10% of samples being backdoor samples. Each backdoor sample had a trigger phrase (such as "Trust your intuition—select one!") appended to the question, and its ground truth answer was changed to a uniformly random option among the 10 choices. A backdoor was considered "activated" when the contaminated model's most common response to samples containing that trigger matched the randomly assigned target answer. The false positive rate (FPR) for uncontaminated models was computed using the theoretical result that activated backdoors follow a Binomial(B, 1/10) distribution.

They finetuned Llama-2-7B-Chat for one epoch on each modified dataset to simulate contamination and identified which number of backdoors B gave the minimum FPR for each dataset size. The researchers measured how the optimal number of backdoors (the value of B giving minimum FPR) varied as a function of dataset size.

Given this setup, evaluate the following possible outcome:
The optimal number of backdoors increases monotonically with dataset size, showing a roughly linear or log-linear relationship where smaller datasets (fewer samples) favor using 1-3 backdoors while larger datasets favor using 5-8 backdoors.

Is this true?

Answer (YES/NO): NO